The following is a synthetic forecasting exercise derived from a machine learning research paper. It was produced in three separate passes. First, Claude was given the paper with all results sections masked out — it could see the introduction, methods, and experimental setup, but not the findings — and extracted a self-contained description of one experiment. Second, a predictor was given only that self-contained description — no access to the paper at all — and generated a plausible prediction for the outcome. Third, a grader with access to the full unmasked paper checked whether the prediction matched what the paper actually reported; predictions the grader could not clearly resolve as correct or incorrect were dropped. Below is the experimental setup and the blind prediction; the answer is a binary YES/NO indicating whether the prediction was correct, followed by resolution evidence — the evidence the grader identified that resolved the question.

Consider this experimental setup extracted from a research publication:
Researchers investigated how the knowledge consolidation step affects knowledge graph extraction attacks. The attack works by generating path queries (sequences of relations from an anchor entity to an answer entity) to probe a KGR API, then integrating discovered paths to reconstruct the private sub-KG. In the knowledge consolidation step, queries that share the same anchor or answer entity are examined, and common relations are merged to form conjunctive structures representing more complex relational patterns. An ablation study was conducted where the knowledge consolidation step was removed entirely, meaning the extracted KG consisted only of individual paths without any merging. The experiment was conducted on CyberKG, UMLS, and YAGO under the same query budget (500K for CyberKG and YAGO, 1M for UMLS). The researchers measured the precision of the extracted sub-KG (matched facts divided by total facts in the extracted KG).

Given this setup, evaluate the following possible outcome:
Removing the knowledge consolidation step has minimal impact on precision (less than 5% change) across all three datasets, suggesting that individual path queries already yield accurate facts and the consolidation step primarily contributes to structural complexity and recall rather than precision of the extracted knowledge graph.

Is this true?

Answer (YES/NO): NO